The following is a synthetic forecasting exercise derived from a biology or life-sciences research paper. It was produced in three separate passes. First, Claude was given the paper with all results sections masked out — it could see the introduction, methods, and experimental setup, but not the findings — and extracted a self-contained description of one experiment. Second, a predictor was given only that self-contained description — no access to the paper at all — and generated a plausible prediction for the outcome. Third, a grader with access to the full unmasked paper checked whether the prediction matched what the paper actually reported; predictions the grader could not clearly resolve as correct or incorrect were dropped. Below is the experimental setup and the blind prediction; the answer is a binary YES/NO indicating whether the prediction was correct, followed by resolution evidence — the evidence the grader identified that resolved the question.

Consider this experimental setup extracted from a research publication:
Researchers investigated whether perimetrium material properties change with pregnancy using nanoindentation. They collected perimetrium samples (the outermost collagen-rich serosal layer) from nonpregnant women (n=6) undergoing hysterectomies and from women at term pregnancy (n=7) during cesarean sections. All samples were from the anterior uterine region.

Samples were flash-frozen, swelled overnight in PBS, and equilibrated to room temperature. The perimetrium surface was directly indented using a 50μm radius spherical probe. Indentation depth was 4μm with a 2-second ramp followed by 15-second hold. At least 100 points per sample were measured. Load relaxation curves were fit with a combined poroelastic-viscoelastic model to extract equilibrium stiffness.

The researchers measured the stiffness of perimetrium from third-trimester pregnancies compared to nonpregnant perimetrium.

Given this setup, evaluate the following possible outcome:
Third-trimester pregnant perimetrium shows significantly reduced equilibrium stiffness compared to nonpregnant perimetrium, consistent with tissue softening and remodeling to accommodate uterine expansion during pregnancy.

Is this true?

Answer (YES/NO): NO